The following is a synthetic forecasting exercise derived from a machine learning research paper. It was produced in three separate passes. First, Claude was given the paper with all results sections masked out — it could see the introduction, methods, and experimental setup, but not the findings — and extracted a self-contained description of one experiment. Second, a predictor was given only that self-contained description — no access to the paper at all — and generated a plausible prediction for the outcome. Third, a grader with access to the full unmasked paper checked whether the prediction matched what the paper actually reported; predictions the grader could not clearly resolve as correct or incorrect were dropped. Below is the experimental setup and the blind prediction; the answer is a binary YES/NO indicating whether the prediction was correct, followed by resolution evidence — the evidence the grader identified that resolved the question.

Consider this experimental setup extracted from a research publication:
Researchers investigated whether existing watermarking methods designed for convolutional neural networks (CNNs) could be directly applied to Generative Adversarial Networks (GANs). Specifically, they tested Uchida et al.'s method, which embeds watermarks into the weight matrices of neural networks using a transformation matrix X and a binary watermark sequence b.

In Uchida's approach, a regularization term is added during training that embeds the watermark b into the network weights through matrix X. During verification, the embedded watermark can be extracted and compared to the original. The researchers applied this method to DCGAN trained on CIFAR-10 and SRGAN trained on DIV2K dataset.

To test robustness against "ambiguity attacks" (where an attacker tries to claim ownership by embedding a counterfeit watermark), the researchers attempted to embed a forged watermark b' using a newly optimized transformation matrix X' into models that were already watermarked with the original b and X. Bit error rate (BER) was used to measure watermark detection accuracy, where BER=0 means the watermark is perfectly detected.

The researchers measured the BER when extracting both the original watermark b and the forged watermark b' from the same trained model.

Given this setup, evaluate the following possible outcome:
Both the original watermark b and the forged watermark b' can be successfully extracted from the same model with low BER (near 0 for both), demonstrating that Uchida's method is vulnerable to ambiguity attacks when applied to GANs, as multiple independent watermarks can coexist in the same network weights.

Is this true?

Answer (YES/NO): YES